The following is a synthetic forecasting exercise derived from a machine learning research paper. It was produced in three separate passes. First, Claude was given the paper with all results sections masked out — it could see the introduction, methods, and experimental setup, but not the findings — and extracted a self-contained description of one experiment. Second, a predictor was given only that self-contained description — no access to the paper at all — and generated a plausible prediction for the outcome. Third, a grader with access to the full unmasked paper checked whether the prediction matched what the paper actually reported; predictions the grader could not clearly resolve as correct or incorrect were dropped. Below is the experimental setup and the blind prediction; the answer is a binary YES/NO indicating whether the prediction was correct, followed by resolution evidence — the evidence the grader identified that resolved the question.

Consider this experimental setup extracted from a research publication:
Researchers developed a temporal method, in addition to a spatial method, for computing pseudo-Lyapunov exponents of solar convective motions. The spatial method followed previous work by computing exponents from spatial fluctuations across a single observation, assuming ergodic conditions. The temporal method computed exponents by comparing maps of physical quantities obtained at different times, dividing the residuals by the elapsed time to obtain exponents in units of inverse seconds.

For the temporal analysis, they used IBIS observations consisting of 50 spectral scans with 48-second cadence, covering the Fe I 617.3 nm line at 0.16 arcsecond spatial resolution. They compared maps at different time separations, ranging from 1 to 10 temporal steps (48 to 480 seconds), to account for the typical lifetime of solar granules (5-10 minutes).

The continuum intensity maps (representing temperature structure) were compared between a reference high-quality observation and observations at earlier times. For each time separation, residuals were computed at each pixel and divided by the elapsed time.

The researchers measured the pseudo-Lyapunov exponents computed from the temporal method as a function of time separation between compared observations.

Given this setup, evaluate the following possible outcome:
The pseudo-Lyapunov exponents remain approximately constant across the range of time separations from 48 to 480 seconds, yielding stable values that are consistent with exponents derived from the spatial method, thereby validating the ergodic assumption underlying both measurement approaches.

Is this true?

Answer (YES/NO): NO